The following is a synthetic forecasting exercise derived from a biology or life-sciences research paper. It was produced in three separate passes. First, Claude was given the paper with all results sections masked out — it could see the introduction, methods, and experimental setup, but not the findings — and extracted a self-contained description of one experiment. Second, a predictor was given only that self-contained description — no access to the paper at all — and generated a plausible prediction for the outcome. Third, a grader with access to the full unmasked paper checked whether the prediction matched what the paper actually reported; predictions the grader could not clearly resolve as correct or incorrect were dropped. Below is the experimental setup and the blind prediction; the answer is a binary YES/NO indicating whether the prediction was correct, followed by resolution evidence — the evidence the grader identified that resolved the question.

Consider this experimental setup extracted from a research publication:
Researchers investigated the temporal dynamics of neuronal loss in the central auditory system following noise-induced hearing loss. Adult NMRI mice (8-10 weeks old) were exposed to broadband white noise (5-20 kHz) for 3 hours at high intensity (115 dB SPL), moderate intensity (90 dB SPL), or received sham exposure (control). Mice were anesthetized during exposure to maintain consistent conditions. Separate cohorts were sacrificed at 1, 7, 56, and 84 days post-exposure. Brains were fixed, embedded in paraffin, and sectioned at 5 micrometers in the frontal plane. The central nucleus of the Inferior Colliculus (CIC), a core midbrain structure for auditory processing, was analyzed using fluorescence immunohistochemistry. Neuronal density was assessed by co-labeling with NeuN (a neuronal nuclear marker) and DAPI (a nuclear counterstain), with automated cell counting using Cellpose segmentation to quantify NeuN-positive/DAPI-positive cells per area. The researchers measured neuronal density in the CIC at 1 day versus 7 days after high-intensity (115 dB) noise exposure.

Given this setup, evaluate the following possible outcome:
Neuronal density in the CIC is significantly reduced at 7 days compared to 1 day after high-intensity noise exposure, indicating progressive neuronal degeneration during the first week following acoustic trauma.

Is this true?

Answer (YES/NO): NO